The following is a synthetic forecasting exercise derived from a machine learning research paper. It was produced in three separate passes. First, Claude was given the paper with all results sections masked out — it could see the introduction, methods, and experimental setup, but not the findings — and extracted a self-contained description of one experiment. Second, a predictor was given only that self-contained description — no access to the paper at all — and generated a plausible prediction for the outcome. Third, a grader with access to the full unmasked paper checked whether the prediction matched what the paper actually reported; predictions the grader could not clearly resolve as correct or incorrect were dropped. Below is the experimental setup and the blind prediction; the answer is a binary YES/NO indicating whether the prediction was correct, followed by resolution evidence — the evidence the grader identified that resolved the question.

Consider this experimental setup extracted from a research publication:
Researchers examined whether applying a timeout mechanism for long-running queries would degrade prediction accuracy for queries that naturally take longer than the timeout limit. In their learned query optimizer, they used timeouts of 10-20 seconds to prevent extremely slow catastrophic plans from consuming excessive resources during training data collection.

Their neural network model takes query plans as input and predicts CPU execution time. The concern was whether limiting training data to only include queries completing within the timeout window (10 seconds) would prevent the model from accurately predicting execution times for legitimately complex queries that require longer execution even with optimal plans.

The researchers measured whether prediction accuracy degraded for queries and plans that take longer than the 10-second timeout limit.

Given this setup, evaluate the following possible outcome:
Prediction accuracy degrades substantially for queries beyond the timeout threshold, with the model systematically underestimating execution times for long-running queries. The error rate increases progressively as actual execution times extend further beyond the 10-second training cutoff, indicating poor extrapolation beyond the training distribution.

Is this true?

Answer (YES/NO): NO